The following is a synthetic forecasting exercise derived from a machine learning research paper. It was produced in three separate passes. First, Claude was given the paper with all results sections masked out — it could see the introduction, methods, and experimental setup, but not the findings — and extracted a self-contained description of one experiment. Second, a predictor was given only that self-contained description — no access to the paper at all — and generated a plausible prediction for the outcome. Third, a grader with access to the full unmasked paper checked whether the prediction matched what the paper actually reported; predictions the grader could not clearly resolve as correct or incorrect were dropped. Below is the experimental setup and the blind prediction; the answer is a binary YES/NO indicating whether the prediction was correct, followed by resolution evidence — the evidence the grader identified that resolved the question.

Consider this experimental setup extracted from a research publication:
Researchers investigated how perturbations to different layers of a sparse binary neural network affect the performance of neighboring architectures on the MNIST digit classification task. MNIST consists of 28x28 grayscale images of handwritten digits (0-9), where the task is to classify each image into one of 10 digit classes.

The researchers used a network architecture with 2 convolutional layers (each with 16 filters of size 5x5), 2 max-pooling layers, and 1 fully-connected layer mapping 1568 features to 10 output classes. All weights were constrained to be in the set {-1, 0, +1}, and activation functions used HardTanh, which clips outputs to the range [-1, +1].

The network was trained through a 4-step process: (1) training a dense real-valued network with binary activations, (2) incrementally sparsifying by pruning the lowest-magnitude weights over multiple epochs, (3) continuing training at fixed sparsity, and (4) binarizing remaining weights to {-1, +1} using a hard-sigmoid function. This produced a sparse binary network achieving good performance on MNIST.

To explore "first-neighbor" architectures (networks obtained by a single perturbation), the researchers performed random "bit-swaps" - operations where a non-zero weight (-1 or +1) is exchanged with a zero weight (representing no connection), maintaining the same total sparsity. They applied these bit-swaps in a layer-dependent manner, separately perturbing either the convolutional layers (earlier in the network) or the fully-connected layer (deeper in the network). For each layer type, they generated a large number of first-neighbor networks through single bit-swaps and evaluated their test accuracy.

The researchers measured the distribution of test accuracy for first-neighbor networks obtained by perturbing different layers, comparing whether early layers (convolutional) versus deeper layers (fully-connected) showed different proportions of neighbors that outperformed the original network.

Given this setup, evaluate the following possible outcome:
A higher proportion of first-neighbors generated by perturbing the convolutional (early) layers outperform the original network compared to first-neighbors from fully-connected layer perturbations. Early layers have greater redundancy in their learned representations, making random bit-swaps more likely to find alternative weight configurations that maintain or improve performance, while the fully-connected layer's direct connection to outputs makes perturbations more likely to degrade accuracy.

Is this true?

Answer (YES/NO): NO